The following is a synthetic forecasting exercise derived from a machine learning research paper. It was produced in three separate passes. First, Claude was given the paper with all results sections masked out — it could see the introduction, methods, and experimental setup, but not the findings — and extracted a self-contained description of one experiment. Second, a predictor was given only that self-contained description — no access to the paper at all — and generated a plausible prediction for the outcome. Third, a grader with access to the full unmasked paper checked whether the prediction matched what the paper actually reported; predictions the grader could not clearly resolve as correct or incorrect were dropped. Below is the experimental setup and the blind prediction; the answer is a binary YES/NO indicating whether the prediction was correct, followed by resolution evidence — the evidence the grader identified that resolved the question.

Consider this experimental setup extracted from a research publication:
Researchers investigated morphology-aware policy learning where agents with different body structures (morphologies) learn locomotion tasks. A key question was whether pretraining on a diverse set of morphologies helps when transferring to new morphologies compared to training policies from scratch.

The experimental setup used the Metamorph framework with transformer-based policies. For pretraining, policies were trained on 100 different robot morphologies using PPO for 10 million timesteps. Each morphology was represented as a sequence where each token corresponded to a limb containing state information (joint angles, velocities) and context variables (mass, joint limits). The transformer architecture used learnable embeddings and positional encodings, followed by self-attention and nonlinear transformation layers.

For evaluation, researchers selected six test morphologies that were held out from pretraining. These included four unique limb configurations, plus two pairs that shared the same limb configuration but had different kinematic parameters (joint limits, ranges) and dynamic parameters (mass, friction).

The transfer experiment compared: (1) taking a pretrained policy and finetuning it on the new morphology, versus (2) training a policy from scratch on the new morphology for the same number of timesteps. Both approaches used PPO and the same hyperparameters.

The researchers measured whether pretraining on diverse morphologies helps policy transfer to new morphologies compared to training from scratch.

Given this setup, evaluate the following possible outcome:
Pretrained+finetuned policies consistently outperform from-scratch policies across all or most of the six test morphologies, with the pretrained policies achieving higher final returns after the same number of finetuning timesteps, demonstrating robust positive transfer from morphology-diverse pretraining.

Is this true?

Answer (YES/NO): NO